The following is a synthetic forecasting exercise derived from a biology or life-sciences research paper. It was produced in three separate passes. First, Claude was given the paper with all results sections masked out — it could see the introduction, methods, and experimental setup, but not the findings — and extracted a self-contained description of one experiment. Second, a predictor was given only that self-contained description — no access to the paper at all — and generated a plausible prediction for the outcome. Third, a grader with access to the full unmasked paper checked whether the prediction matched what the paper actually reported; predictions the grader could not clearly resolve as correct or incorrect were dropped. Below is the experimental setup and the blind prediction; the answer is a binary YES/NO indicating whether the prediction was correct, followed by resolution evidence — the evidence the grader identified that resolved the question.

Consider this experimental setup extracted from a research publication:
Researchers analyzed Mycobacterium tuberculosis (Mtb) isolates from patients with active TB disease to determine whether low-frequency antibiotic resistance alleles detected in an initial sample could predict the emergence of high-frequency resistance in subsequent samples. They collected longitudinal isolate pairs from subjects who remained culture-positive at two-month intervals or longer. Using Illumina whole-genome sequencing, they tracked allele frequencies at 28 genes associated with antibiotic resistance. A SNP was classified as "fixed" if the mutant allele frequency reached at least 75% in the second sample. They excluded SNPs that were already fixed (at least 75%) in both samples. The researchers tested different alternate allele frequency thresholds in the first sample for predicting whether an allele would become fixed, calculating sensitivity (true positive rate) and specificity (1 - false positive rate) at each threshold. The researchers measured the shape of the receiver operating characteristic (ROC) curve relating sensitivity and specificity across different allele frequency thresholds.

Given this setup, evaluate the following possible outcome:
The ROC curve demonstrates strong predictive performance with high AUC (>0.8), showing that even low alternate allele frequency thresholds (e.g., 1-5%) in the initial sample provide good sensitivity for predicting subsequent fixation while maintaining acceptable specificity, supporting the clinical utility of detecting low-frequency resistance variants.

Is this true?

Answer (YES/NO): NO